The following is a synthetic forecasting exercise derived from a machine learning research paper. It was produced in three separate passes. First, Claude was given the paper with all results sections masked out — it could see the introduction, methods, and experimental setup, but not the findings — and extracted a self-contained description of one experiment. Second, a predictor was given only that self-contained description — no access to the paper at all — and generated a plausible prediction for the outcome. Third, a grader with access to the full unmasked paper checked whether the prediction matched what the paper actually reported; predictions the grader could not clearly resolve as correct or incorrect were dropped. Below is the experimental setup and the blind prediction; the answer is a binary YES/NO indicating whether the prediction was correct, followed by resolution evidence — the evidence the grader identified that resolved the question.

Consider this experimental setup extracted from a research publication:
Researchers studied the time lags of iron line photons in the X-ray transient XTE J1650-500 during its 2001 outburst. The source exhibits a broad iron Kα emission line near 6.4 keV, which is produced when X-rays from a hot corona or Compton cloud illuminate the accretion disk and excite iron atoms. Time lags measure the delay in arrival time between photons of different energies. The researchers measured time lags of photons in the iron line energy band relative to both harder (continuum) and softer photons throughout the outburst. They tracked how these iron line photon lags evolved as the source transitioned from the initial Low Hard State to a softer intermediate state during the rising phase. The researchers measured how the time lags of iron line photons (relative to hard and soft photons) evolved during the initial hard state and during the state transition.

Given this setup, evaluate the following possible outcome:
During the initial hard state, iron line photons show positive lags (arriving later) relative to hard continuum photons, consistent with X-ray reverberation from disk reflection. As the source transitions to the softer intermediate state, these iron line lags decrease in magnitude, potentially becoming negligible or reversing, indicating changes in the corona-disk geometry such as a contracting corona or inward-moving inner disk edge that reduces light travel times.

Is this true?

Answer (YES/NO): NO